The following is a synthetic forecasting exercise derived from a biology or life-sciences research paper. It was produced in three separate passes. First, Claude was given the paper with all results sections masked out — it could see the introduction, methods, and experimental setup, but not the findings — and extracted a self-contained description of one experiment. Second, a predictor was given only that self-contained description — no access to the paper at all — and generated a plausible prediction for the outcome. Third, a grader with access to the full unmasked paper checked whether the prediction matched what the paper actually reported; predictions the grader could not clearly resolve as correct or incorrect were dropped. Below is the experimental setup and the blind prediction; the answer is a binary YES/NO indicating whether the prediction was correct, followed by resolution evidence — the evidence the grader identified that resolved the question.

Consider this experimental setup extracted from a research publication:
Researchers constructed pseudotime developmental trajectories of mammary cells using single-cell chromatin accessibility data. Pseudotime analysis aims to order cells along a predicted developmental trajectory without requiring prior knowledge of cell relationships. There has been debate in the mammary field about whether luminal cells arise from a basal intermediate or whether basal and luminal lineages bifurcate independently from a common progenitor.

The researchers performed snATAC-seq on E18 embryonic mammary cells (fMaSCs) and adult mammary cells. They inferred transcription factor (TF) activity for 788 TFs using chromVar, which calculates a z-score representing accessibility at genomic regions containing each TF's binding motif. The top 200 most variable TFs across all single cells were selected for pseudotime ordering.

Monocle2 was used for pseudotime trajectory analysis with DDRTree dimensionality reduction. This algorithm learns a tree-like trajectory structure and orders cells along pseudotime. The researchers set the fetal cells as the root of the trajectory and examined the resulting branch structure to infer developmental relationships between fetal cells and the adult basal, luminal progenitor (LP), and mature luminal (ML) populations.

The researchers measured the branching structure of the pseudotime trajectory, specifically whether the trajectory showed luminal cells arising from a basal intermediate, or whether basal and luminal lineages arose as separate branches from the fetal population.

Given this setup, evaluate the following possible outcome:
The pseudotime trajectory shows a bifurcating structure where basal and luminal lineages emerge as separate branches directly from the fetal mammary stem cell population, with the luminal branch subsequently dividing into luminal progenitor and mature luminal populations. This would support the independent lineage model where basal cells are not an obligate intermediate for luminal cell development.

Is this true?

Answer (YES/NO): YES